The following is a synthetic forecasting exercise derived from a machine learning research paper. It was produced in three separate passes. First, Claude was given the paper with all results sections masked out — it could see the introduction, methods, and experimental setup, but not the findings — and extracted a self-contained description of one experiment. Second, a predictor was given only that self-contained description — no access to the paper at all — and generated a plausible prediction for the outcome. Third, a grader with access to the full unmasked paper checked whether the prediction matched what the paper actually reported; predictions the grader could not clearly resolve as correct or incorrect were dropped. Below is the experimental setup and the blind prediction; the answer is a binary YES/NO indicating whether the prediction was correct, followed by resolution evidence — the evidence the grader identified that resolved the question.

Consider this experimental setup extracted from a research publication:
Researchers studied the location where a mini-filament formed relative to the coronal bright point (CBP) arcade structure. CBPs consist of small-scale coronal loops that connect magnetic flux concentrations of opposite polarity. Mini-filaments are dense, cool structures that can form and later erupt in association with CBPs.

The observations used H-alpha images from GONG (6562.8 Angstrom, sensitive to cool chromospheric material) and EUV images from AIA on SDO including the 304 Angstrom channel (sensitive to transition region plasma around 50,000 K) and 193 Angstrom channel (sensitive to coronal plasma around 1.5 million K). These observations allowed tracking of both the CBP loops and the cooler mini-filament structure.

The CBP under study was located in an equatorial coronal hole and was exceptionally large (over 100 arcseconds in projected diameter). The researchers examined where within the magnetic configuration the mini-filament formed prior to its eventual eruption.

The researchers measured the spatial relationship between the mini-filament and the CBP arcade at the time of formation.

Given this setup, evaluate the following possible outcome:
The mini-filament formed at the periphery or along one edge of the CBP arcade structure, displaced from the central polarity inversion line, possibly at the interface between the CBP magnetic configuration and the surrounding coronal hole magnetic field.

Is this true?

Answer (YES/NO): NO